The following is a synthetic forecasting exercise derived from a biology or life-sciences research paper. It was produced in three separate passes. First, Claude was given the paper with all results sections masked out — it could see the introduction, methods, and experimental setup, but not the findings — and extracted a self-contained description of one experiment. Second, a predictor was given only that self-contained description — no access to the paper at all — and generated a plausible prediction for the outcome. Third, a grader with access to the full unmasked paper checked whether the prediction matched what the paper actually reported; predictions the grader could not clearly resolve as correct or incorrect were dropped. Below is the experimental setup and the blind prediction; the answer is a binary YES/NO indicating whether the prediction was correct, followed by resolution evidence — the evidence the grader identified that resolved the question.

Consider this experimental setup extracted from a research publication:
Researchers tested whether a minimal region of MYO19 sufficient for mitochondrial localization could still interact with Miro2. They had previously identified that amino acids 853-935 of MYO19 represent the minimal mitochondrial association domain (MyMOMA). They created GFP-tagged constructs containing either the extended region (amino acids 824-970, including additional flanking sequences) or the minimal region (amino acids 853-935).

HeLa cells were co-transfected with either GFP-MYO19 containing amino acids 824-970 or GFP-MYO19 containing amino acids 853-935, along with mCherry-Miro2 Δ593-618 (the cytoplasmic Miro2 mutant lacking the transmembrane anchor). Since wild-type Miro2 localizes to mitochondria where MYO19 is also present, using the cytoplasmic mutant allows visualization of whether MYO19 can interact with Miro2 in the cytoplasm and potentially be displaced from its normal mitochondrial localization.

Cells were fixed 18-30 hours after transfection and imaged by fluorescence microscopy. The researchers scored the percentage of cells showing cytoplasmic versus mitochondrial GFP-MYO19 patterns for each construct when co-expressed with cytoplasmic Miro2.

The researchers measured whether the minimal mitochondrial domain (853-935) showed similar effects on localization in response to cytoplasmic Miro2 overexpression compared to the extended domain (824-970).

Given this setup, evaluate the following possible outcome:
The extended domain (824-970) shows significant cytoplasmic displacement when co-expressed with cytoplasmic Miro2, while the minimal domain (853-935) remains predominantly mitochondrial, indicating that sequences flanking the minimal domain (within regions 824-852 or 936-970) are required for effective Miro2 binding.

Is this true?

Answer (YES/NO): NO